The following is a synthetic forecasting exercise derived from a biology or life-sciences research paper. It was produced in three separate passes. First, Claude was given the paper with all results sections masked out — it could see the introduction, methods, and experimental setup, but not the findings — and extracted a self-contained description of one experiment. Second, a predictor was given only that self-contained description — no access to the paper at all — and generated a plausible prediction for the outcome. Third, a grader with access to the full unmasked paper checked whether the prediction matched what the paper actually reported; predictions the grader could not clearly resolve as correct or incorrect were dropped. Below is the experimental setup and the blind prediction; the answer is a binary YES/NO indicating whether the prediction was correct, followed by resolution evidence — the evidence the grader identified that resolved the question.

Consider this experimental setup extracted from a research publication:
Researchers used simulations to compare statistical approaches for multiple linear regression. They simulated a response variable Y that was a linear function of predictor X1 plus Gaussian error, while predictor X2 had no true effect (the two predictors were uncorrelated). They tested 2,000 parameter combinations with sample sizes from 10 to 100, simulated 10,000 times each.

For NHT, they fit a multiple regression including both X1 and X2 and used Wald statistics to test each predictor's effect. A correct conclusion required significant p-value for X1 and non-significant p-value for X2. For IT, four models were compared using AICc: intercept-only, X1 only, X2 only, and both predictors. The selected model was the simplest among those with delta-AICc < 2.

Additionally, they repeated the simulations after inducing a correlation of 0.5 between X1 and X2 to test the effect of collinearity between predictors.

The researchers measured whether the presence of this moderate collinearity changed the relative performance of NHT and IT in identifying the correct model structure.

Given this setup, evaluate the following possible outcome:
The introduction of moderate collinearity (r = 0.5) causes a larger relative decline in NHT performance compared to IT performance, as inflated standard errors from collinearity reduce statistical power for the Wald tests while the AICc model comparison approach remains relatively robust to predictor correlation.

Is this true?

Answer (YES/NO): NO